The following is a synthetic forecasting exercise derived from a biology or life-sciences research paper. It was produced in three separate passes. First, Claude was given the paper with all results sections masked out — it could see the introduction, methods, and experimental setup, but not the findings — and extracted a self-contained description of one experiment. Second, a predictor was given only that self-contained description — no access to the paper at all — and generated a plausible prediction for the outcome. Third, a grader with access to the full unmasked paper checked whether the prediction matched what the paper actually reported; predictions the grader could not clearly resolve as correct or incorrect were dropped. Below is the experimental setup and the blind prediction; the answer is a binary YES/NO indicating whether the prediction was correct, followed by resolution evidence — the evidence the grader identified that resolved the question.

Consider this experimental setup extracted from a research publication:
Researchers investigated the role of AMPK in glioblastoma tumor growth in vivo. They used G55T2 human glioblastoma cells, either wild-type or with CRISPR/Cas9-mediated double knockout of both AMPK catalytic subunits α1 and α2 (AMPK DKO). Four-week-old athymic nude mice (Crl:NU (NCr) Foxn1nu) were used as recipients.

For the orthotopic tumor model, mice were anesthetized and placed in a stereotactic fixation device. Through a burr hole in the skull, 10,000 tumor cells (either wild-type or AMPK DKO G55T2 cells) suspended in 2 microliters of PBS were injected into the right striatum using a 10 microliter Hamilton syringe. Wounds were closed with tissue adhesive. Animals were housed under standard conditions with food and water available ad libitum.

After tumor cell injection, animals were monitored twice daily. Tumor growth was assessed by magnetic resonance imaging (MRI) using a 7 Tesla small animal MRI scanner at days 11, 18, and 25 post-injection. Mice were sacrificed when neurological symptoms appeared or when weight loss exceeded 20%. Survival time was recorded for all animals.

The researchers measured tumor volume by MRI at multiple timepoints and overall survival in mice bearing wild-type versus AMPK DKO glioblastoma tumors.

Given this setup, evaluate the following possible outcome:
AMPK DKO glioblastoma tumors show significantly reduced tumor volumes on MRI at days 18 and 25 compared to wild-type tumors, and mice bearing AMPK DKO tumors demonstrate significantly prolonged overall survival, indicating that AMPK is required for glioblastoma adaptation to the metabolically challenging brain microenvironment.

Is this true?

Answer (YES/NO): YES